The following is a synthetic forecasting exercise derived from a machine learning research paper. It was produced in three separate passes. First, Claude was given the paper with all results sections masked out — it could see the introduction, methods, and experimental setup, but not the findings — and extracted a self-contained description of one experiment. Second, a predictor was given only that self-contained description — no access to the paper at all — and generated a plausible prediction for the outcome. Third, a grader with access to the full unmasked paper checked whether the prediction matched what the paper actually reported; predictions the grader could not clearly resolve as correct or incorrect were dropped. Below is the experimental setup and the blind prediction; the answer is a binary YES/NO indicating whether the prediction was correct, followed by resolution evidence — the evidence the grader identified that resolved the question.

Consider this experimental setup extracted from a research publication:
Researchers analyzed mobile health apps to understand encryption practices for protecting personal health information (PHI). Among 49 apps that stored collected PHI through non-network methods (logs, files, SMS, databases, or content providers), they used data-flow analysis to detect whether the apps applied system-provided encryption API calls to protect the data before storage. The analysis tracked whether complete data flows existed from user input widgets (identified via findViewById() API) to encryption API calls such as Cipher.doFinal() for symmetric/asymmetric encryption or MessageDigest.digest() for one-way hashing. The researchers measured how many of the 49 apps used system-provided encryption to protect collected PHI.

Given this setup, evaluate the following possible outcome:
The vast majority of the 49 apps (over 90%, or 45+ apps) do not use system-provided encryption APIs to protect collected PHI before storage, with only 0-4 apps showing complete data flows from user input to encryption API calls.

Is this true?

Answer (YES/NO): YES